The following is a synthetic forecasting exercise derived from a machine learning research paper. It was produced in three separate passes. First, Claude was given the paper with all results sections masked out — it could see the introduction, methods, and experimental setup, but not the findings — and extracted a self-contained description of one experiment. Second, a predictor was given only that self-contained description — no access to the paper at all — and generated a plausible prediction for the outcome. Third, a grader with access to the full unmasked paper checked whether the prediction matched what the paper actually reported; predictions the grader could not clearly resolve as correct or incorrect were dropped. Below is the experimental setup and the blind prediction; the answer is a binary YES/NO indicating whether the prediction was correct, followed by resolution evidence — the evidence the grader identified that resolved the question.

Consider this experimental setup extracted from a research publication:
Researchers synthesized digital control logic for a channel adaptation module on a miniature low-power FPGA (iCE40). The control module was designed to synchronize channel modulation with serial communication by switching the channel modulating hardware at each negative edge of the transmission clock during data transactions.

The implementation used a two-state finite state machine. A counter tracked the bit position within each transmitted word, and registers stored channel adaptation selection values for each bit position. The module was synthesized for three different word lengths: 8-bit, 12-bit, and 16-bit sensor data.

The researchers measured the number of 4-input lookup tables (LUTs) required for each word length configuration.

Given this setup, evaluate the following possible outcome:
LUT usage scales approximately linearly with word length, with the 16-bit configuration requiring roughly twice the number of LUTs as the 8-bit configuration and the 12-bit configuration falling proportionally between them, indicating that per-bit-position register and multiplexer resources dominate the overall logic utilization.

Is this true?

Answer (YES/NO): NO